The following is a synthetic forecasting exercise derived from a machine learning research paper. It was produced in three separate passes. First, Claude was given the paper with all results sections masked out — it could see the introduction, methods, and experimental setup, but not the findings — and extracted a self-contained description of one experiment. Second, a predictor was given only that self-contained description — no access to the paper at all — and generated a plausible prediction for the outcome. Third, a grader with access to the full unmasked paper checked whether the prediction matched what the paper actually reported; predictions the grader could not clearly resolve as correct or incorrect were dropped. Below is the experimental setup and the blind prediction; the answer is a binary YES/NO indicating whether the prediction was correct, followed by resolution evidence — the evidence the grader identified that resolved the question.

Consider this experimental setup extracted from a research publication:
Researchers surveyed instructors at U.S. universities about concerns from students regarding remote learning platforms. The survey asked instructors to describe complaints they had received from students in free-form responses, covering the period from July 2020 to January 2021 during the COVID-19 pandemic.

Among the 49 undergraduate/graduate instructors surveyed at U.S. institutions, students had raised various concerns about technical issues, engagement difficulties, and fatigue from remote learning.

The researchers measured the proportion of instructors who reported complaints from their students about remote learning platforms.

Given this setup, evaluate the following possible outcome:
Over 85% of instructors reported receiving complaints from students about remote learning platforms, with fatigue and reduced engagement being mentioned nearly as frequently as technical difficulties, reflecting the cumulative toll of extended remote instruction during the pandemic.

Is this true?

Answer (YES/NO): NO